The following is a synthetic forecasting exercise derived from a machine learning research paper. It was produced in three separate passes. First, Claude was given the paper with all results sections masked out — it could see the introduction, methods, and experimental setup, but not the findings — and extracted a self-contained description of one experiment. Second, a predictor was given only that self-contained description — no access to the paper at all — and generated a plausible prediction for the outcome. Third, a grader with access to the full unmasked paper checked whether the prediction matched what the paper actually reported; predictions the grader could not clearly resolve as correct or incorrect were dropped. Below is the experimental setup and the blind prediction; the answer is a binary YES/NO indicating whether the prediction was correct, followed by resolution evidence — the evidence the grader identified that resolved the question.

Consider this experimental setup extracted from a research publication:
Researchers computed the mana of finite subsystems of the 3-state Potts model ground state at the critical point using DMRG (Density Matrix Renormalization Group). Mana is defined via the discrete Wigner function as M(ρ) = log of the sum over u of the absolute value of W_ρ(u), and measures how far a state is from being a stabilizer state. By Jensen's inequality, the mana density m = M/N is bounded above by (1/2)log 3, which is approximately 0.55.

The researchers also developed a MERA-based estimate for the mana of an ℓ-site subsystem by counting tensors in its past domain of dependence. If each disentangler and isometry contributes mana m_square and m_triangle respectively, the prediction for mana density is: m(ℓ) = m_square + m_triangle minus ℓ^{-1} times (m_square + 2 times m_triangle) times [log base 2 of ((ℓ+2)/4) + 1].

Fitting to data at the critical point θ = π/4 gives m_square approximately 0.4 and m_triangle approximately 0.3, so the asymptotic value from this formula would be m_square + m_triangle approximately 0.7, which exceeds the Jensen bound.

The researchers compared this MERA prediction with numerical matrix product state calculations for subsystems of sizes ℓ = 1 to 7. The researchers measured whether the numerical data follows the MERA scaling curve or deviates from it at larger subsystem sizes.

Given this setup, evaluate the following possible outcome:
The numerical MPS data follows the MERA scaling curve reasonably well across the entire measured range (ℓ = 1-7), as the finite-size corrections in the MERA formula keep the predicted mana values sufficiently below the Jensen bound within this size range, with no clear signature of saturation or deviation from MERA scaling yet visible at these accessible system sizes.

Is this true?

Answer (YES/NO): NO